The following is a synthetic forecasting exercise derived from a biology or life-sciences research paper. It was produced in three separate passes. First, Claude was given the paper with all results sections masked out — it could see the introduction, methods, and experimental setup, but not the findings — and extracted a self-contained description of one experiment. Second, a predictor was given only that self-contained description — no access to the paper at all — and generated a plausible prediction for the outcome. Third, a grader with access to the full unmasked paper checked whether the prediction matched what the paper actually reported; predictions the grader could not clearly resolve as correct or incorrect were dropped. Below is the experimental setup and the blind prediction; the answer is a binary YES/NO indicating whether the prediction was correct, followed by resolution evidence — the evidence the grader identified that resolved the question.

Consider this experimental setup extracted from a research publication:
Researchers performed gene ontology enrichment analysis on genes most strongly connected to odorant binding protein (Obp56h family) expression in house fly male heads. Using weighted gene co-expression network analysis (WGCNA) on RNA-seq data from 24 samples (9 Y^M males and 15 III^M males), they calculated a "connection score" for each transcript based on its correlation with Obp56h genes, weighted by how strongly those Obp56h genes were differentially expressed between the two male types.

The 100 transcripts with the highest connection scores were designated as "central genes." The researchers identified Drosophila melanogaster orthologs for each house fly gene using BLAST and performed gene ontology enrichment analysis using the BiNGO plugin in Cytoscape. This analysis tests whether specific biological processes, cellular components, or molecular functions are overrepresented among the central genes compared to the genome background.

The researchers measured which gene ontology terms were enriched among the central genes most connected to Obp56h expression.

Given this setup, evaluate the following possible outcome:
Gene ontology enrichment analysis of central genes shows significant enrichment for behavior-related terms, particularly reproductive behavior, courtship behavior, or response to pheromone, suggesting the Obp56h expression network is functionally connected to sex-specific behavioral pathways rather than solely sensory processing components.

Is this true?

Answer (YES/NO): NO